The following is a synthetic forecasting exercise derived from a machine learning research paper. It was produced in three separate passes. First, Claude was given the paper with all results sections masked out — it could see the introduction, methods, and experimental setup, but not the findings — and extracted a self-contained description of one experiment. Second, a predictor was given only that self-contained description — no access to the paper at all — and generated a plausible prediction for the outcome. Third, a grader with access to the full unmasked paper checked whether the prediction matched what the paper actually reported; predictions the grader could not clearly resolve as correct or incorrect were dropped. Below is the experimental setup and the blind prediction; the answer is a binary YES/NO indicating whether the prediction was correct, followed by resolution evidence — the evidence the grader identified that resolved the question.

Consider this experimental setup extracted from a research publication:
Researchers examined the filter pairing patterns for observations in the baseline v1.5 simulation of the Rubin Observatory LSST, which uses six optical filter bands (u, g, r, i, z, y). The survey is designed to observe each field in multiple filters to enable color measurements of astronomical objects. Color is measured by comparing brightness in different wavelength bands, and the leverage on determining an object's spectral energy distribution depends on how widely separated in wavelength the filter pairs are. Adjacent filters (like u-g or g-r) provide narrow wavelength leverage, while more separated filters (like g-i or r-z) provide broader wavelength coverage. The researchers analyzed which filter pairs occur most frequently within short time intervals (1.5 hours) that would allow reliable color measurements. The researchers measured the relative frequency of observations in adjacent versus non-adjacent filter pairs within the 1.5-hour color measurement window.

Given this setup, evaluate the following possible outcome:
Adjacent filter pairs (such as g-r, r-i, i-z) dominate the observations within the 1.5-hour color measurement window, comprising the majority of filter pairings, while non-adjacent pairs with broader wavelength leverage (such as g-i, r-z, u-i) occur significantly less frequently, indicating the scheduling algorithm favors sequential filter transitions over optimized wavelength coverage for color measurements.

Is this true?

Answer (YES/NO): YES